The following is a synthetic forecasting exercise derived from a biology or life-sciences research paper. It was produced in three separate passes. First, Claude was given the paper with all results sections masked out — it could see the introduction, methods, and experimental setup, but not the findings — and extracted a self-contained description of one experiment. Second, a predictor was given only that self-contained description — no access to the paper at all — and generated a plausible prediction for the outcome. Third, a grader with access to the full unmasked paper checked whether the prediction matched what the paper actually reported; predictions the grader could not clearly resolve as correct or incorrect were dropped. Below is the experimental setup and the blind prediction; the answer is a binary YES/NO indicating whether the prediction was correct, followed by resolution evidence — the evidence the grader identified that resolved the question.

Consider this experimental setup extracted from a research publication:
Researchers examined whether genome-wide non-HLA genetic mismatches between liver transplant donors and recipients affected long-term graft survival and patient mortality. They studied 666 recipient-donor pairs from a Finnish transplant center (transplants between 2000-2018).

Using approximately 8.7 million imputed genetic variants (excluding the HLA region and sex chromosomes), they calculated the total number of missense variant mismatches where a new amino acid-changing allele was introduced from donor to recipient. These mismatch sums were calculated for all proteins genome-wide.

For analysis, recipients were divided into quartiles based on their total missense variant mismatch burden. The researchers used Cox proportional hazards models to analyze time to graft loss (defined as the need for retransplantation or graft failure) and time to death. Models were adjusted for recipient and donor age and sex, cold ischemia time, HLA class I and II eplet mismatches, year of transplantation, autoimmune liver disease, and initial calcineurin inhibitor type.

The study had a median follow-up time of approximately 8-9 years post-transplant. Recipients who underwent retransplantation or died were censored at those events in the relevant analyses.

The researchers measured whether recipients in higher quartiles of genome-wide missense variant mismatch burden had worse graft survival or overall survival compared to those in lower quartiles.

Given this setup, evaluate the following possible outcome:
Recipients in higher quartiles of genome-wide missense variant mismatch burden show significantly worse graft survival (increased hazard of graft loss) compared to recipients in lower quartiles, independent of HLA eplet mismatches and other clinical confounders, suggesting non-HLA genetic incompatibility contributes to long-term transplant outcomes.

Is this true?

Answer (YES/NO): NO